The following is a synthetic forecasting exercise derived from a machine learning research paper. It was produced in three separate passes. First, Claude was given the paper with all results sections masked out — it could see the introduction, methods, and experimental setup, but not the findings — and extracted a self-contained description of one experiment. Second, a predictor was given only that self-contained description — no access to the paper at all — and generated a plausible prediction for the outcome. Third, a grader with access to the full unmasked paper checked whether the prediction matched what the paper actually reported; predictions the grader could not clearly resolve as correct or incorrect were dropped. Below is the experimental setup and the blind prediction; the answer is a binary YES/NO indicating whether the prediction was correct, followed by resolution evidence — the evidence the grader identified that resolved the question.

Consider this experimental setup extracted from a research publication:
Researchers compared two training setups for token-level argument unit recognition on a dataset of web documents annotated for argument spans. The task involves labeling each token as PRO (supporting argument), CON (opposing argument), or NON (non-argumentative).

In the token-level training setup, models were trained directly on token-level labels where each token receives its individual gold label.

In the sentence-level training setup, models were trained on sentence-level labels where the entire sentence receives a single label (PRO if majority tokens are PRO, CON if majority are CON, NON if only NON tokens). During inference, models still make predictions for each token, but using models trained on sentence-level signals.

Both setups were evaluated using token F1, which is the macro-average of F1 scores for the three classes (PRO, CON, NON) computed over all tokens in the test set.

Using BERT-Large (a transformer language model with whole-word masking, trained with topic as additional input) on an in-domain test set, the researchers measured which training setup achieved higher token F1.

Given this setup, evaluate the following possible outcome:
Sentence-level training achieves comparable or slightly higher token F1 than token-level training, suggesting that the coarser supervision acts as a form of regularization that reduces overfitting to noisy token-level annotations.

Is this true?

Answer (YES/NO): NO